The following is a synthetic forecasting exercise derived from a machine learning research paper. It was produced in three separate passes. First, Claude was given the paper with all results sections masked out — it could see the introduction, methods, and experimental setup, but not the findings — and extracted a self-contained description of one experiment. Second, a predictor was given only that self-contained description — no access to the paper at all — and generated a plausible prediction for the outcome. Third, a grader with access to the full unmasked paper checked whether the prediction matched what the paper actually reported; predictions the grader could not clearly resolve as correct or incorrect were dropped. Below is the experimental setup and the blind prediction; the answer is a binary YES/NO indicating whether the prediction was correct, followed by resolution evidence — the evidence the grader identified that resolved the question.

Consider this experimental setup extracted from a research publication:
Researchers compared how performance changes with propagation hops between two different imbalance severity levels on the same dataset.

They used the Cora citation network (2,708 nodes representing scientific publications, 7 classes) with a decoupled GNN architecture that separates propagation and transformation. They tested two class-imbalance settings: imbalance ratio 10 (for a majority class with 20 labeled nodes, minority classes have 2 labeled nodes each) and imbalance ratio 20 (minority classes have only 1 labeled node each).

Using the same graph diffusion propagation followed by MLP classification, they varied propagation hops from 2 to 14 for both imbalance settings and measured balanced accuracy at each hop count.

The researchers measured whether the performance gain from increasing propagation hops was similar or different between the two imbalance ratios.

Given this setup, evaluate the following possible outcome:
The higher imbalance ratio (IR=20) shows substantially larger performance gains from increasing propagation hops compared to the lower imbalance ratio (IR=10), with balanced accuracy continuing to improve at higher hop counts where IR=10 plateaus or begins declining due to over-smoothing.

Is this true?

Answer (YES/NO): NO